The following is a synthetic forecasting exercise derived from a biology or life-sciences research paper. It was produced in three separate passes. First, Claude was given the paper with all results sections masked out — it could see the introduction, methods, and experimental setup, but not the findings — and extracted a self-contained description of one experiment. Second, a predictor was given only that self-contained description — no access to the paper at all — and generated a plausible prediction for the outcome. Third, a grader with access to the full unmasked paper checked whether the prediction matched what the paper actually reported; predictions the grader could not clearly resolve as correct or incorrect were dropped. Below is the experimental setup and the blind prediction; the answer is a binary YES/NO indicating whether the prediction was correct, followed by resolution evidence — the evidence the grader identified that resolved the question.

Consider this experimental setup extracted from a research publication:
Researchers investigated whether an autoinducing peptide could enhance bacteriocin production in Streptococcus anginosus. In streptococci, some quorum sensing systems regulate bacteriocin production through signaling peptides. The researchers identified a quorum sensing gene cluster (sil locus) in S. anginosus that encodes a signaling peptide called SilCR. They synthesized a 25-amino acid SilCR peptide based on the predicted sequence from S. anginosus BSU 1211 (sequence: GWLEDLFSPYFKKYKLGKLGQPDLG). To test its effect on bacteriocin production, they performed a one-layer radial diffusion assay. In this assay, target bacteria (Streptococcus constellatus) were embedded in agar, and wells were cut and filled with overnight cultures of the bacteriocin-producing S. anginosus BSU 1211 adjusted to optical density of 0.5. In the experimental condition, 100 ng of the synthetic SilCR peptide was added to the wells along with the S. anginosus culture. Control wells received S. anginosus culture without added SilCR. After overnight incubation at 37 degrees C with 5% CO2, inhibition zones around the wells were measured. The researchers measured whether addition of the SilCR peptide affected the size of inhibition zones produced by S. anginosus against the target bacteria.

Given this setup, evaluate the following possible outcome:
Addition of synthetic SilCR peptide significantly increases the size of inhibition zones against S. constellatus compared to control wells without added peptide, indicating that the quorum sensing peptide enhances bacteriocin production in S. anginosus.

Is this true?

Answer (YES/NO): NO